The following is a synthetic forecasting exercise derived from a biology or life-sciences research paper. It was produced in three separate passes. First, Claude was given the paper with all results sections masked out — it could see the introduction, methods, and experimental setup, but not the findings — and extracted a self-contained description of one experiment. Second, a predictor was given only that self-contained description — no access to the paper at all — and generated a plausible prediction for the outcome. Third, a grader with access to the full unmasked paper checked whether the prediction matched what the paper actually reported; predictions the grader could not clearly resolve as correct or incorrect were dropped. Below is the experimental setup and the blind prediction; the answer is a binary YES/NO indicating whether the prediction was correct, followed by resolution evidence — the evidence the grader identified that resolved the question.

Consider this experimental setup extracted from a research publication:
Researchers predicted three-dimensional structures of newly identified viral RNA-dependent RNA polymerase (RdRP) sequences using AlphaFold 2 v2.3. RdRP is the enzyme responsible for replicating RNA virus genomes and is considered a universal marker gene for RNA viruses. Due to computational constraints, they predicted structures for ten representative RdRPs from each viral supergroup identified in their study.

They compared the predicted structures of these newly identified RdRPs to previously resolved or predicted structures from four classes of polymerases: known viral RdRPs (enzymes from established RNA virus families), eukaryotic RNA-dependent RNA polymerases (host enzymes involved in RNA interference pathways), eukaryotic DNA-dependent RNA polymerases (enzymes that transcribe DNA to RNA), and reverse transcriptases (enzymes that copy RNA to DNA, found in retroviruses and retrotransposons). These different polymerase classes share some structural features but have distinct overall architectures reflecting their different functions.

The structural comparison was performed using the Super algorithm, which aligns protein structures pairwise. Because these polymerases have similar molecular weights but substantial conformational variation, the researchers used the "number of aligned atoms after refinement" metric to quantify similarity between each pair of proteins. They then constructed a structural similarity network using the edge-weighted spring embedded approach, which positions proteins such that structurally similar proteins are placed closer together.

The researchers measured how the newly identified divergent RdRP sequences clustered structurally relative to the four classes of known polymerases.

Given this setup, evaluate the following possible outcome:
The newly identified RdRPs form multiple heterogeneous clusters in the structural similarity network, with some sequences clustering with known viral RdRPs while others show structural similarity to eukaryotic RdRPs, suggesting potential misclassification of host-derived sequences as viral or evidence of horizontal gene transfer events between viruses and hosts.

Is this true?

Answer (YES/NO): NO